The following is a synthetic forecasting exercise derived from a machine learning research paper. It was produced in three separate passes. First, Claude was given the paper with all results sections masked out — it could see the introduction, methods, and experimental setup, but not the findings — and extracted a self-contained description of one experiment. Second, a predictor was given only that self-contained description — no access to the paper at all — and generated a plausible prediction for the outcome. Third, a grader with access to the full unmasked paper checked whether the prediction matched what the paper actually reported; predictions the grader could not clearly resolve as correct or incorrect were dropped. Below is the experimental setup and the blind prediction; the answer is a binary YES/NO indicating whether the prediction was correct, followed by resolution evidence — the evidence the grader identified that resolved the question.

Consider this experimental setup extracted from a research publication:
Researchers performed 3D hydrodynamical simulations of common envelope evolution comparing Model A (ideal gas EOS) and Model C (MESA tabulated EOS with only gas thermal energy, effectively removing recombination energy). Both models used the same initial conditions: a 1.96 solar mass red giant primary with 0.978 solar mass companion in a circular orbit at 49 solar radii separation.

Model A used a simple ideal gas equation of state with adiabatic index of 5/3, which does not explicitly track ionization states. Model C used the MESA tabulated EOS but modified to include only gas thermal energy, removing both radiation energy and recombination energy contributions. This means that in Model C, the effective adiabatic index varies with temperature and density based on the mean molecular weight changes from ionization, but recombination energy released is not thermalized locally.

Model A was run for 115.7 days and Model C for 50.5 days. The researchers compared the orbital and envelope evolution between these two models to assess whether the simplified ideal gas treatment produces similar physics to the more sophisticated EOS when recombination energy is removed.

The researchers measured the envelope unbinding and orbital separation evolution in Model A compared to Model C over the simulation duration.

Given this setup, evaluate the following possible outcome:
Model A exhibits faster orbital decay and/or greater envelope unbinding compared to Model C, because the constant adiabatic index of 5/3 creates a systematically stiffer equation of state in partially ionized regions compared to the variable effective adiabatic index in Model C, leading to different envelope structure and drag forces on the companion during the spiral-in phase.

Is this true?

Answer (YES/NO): NO